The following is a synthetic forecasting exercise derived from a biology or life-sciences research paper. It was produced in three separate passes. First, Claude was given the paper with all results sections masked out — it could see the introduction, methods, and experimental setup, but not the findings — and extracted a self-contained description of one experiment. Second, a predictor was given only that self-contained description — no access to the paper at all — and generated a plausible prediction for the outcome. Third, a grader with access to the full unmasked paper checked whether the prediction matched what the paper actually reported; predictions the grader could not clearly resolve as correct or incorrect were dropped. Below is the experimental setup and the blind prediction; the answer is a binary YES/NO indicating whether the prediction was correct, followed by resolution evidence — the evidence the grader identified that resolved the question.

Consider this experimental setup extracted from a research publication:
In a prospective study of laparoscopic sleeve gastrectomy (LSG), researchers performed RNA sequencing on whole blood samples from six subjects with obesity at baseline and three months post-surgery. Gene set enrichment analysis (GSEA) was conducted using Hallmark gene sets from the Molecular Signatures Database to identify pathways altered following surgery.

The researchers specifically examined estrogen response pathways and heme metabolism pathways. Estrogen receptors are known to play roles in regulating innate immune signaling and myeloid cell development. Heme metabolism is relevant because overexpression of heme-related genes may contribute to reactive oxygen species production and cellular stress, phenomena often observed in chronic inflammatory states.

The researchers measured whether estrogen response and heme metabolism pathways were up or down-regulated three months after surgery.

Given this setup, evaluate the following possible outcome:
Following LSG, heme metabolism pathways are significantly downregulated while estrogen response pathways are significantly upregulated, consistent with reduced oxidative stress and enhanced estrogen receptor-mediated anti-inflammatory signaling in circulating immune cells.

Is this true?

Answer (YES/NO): NO